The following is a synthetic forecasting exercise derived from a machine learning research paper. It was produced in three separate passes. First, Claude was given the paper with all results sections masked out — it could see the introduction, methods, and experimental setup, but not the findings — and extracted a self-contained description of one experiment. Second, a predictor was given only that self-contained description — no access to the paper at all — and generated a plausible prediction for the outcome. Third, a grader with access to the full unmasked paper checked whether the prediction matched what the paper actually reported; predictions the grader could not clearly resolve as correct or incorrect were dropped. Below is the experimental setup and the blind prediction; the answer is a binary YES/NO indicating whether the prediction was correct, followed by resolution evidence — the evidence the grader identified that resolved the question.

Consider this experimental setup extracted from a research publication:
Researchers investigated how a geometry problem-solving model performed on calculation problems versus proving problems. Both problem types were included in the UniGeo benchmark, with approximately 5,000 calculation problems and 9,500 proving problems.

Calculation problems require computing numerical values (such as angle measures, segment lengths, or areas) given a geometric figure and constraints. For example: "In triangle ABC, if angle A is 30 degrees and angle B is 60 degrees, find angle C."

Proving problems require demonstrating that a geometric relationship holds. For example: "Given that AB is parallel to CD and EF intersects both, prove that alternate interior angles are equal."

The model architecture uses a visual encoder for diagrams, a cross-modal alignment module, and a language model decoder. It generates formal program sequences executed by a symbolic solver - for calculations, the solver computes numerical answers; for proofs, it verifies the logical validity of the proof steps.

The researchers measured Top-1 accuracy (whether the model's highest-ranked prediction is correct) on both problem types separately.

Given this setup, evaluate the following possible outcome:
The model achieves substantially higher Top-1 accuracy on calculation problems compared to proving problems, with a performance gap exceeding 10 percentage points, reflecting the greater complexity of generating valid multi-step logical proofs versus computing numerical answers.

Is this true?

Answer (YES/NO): NO